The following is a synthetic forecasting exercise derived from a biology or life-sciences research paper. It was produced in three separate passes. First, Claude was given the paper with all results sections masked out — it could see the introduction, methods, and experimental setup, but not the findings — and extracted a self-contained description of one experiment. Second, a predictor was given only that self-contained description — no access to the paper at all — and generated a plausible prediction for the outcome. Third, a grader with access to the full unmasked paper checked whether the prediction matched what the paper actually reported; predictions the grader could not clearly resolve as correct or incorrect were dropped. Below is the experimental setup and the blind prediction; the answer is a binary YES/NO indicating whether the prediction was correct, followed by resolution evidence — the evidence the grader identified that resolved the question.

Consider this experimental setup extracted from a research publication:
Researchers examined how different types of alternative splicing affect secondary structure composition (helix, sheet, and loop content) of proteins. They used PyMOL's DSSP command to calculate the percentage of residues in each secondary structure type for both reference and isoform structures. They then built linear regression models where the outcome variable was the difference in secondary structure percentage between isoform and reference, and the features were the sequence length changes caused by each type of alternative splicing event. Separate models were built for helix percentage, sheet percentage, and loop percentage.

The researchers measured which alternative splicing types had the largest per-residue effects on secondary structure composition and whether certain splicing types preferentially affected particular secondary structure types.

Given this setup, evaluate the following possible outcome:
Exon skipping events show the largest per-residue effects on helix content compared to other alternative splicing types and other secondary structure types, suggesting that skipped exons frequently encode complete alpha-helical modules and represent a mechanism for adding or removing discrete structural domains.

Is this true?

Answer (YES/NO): NO